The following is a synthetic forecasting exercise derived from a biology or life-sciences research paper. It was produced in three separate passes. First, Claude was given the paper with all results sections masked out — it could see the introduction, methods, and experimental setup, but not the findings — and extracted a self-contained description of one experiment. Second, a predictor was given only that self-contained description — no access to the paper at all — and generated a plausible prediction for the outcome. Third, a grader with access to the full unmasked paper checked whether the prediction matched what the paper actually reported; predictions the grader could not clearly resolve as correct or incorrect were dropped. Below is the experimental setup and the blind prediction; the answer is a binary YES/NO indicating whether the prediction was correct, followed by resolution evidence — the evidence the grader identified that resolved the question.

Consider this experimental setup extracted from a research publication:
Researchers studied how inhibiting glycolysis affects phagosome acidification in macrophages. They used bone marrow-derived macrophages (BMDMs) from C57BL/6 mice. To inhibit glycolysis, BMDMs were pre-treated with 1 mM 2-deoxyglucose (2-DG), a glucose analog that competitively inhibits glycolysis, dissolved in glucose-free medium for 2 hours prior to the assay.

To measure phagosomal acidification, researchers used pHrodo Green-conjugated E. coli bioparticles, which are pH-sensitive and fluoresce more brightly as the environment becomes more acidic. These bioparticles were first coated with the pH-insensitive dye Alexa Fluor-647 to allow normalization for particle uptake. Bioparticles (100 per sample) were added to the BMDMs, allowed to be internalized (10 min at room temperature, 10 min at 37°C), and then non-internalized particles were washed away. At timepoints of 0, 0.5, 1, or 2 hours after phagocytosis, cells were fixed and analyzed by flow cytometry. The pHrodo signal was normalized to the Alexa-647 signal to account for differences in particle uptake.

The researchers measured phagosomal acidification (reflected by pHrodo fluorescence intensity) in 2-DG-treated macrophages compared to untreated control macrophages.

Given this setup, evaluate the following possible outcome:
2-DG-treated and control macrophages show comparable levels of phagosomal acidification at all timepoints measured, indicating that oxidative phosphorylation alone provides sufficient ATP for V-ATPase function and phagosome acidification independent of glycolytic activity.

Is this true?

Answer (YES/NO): NO